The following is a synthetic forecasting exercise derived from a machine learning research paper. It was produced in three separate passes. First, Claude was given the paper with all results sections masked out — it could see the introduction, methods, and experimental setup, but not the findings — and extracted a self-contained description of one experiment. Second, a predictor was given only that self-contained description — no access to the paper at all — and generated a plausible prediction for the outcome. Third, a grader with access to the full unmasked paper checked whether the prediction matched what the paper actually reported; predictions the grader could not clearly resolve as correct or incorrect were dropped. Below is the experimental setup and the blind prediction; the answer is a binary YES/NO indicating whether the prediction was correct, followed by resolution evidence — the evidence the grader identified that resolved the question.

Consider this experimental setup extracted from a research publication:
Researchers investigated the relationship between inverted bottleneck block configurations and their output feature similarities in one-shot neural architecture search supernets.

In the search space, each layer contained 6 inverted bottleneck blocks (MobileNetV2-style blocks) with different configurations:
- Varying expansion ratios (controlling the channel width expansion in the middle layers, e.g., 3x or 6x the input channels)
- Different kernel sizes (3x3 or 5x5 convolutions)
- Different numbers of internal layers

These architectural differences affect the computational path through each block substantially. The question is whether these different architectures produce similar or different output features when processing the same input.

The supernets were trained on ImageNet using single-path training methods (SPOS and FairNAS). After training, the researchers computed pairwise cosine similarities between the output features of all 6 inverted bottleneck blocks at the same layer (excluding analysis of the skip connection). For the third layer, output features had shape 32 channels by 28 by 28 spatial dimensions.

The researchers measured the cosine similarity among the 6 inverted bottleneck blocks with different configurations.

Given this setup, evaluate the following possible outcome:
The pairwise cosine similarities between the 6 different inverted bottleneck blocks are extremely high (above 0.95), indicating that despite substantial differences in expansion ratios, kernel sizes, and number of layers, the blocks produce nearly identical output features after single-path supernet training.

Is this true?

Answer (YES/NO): NO